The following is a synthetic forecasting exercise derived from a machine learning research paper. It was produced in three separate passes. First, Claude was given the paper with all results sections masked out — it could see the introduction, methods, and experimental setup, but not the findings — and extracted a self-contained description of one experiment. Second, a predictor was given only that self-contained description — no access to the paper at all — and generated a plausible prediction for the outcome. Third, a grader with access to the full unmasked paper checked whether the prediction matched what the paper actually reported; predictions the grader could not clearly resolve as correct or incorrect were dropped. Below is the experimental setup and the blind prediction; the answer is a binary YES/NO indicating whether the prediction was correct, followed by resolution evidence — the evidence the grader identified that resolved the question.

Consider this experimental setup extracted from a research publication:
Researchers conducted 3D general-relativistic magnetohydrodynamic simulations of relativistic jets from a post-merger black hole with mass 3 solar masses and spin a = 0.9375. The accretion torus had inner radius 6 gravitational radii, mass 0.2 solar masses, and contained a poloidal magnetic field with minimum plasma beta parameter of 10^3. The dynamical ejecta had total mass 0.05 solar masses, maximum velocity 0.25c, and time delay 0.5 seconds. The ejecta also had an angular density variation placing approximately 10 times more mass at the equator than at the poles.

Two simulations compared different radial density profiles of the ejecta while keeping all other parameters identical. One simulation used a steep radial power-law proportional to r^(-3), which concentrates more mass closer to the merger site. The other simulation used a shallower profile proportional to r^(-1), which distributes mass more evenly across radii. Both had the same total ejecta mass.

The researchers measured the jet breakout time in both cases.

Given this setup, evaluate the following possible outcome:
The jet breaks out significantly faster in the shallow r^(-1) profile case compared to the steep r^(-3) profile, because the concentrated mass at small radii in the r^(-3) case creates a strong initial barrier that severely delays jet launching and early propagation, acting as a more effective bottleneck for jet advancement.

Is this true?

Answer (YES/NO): NO